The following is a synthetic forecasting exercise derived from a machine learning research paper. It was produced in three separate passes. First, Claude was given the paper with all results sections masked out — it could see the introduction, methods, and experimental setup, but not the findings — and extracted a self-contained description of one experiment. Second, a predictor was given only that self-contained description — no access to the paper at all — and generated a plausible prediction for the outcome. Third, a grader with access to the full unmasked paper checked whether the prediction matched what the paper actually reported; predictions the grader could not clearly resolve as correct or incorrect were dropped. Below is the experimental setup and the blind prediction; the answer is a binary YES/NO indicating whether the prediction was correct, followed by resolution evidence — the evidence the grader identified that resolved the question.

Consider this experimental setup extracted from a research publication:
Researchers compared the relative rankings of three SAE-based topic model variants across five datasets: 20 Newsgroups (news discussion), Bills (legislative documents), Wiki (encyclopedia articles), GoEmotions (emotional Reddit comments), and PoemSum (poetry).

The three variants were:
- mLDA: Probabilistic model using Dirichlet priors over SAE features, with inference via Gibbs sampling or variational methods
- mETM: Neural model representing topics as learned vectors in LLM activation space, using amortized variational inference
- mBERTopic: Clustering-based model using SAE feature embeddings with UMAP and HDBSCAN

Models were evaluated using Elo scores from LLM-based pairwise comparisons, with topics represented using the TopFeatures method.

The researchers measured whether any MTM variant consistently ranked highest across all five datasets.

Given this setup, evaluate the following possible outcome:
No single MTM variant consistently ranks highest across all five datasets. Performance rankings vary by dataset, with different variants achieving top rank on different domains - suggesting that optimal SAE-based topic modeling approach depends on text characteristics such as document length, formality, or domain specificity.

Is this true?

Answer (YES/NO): YES